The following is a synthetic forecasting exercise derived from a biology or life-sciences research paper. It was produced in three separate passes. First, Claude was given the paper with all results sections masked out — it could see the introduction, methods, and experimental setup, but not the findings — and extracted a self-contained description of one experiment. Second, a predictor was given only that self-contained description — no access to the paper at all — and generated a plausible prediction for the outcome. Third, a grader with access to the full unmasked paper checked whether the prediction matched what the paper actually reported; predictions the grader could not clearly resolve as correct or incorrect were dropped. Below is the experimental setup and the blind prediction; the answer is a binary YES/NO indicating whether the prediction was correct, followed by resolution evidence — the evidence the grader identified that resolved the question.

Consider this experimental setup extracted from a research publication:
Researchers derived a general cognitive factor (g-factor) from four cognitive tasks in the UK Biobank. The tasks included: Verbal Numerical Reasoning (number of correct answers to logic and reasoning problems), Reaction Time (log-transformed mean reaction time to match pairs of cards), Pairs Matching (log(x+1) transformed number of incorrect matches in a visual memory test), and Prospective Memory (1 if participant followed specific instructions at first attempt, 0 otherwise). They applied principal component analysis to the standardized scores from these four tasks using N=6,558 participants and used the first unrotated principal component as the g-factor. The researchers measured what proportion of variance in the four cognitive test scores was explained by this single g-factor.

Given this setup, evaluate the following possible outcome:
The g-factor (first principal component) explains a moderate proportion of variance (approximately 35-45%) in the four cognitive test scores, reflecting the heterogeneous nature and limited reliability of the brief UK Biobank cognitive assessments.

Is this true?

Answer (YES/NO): NO